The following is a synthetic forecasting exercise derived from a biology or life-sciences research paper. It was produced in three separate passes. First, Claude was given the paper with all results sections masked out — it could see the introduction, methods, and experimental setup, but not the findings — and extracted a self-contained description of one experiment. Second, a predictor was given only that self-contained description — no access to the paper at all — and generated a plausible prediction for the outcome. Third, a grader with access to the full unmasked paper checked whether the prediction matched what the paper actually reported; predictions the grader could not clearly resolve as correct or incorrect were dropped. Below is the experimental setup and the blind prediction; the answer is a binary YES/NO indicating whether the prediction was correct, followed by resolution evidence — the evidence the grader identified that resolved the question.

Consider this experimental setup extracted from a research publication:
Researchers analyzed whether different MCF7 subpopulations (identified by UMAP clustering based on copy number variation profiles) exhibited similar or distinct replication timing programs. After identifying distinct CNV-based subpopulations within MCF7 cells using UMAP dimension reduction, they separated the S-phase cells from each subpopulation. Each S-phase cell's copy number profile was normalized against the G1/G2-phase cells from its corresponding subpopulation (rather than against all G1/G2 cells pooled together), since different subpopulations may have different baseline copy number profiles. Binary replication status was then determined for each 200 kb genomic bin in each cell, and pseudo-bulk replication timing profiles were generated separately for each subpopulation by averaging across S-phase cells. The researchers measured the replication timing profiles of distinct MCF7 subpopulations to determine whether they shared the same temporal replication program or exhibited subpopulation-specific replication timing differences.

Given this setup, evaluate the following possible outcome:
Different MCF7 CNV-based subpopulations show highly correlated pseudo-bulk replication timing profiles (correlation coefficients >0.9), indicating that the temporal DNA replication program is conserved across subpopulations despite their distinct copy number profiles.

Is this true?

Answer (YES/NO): YES